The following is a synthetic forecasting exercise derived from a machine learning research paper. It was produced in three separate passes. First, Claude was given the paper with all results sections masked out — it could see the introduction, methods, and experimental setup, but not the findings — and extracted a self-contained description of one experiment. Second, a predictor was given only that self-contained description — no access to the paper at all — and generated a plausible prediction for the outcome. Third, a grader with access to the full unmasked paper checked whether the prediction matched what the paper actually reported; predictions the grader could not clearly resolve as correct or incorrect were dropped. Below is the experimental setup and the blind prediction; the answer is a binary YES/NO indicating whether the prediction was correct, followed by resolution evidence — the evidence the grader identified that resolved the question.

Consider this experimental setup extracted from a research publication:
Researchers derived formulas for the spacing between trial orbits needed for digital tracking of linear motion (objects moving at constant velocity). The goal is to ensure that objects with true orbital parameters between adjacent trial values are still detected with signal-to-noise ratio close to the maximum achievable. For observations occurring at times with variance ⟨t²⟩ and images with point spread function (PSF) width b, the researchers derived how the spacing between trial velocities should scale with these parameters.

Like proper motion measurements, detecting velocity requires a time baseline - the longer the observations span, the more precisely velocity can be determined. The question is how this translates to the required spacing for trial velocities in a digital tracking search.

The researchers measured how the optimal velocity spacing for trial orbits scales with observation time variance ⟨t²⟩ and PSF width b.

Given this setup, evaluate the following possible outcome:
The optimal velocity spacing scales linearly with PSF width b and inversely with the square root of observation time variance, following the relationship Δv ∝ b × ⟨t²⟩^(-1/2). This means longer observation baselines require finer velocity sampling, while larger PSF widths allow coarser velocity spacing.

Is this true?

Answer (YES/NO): YES